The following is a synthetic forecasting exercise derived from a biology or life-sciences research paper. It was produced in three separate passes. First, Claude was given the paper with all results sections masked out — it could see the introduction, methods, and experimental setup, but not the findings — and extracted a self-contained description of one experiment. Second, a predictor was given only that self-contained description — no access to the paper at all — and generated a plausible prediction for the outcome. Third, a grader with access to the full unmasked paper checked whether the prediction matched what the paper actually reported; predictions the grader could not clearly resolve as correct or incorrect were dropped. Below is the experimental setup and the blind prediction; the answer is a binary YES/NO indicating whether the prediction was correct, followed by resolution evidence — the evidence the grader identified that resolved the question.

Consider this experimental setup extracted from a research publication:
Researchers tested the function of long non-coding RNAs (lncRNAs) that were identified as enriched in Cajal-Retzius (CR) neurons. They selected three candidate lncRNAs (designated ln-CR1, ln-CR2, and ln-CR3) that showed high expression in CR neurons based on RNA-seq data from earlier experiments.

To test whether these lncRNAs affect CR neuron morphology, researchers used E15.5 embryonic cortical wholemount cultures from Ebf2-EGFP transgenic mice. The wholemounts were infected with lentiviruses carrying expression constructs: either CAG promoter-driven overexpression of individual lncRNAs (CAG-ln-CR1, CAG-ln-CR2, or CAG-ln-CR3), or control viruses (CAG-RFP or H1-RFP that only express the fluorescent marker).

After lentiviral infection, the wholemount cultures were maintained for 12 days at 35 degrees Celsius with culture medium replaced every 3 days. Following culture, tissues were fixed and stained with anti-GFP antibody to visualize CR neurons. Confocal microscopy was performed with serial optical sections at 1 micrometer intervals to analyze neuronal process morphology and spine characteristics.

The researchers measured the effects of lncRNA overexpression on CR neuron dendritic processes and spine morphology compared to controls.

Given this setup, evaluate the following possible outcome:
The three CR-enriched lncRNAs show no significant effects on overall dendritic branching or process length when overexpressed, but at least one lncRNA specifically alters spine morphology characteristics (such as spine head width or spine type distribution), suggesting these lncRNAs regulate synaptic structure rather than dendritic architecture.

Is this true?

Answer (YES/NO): NO